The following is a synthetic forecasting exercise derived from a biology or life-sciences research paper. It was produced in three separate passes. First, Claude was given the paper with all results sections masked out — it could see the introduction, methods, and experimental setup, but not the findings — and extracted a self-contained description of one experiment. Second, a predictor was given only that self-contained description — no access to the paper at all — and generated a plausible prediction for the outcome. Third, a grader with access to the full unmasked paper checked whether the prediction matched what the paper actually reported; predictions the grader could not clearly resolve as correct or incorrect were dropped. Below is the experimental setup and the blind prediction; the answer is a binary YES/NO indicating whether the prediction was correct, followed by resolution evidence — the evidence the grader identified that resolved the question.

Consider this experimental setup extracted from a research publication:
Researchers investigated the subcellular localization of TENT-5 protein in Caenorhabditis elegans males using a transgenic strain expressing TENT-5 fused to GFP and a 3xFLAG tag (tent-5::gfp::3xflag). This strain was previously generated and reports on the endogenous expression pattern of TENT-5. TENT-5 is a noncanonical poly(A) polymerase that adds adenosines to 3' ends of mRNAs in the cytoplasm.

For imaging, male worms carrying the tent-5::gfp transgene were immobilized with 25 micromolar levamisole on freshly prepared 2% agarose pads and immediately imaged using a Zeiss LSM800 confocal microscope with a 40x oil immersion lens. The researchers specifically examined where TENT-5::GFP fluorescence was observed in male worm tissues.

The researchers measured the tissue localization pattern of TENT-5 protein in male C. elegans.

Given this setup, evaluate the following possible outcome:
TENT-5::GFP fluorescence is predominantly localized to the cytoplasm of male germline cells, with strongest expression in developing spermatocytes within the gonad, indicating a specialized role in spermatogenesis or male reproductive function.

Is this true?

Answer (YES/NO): NO